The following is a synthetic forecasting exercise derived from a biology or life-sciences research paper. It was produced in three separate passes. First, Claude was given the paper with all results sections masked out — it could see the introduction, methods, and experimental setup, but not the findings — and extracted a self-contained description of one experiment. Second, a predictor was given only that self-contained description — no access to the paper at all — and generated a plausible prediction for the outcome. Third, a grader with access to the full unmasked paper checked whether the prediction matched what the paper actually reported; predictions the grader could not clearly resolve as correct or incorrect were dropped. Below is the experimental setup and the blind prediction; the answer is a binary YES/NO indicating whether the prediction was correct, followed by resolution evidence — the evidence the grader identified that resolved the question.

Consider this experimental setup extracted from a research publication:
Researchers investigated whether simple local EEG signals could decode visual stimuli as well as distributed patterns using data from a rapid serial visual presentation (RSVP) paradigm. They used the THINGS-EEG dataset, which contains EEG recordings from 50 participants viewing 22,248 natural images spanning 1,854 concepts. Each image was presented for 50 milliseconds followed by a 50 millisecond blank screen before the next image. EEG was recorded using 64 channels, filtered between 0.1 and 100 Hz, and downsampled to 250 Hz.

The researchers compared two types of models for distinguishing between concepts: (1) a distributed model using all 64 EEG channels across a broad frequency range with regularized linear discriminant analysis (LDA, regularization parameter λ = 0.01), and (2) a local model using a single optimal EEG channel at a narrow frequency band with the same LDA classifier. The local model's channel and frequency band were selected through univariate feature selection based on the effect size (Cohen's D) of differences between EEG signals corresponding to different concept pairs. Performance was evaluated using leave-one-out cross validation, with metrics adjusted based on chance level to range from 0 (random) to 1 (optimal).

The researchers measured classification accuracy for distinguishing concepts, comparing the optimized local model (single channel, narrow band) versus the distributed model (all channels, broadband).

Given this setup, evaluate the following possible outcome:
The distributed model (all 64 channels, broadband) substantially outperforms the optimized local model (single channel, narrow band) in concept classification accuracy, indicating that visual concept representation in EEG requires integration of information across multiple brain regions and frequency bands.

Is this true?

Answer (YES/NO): NO